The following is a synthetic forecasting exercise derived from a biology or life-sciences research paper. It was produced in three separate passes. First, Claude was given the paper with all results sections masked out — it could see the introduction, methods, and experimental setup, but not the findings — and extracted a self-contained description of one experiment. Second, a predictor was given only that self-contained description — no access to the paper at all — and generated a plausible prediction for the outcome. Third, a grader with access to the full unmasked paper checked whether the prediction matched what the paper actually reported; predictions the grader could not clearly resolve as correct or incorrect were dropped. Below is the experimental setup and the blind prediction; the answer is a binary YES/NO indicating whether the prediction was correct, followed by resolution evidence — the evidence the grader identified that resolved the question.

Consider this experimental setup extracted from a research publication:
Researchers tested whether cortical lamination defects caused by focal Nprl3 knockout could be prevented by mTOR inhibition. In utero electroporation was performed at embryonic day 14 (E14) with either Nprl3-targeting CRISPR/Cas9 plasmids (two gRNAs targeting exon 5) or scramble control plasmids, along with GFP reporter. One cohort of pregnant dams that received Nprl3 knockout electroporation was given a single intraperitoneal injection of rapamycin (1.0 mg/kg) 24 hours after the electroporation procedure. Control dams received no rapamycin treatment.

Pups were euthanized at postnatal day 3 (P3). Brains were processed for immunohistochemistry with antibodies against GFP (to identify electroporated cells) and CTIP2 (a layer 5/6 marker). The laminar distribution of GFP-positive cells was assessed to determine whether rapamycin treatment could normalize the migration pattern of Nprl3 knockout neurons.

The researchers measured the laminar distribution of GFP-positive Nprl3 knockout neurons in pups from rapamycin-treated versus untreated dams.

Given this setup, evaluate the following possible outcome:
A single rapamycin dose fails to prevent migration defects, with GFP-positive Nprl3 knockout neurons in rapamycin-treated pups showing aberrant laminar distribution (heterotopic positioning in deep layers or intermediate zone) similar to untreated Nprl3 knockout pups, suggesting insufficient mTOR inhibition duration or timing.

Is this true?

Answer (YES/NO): NO